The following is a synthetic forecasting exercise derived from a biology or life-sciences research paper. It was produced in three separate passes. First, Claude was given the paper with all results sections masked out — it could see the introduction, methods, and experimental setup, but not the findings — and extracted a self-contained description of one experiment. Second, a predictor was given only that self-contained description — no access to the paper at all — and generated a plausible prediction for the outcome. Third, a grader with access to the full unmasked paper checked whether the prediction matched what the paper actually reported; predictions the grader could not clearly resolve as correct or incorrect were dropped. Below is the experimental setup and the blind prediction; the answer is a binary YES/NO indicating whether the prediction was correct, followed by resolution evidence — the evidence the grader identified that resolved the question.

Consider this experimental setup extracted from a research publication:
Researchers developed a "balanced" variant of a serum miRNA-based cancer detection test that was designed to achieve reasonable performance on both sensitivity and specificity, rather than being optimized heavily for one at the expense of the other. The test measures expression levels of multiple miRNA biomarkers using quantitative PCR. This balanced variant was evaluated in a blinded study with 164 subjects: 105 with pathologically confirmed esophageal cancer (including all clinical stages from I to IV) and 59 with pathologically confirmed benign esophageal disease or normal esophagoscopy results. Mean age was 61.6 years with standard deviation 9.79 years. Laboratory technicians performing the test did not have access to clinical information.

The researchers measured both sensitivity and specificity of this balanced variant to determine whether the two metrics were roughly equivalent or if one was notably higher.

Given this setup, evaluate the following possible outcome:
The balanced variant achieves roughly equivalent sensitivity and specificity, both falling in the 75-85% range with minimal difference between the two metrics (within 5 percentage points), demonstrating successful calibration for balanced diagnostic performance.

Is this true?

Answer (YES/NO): NO